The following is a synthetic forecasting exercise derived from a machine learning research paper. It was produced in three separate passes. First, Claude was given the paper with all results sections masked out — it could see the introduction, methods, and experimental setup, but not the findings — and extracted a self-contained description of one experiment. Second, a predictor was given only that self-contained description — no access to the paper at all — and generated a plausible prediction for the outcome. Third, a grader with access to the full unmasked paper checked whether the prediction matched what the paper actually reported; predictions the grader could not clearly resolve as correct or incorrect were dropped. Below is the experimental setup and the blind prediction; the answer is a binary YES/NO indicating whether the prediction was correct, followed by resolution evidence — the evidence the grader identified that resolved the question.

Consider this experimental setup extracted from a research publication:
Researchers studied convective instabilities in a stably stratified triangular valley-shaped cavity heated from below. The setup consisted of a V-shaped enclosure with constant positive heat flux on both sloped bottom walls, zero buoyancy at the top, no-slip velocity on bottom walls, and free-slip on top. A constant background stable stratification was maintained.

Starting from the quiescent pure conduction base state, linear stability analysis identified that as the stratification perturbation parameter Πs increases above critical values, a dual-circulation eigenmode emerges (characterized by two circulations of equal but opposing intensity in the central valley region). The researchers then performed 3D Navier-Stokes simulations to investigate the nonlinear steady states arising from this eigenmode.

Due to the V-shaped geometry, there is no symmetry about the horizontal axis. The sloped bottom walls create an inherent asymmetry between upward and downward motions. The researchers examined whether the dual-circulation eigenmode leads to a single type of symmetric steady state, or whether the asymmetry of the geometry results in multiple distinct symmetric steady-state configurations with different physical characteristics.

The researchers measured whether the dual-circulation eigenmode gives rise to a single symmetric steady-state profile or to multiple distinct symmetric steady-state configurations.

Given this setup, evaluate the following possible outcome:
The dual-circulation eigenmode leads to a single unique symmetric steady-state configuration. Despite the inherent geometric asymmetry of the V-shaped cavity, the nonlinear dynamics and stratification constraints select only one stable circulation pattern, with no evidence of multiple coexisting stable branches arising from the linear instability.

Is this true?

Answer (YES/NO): NO